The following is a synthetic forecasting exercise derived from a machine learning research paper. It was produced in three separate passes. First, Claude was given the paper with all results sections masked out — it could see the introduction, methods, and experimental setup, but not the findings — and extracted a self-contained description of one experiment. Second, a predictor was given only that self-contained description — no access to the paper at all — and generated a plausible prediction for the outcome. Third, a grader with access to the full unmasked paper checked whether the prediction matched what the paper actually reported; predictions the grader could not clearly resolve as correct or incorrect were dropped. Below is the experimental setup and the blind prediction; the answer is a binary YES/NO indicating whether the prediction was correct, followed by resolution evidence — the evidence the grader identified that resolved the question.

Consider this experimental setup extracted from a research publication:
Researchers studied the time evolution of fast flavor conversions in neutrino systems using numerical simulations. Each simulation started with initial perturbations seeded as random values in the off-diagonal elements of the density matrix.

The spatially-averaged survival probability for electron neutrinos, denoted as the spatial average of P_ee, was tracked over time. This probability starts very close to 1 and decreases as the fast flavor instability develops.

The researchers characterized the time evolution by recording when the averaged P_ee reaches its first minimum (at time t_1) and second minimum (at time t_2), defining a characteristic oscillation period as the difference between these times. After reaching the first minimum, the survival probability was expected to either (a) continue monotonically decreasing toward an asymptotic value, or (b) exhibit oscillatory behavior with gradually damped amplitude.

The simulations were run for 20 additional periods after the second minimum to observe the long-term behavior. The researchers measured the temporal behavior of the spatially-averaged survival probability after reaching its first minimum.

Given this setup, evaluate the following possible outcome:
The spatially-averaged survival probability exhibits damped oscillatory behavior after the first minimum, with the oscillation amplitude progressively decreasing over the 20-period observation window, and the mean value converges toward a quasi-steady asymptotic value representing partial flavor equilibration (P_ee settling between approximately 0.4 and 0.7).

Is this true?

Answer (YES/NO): YES